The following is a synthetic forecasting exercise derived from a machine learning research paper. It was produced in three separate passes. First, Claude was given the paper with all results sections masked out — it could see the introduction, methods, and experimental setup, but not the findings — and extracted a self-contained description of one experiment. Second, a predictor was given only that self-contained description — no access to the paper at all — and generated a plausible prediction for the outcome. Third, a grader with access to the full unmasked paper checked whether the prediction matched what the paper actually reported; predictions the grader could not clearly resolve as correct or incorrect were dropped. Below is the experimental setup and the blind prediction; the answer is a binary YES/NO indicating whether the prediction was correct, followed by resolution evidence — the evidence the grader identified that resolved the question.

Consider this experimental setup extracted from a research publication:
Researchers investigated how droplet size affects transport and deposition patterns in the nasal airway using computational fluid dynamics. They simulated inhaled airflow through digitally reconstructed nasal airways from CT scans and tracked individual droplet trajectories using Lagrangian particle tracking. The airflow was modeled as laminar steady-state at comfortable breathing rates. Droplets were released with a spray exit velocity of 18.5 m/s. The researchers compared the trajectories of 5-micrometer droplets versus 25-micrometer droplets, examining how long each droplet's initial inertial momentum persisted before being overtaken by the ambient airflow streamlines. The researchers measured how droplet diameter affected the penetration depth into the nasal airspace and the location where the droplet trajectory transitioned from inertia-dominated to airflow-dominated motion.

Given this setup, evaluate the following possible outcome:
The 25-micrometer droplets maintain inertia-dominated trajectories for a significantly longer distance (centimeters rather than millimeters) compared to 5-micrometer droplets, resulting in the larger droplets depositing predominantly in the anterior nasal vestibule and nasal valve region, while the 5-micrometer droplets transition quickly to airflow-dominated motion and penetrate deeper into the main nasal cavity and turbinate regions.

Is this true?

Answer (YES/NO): NO